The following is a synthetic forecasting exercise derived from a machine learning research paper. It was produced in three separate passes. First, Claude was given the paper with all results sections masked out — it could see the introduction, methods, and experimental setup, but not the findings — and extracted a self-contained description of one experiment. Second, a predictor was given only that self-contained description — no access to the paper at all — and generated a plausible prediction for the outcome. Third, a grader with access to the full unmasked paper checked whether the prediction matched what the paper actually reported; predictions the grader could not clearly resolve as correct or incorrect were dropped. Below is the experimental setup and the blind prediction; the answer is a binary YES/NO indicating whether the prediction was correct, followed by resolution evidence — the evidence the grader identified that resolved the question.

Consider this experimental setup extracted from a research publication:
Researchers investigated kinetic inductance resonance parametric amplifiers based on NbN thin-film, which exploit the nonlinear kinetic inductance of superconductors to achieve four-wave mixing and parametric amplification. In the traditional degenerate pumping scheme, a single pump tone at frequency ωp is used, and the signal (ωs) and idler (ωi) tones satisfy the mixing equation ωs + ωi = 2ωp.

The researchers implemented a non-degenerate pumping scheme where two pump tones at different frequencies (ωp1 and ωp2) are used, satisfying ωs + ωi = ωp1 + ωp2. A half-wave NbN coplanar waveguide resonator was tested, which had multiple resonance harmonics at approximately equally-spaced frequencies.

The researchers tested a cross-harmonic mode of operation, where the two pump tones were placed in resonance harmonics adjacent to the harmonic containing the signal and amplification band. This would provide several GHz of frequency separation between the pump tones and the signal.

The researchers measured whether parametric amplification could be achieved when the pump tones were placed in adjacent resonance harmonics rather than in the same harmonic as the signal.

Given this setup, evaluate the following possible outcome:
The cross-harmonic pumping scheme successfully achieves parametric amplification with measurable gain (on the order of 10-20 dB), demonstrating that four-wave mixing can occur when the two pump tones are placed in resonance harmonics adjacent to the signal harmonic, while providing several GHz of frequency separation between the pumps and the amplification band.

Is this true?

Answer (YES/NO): YES